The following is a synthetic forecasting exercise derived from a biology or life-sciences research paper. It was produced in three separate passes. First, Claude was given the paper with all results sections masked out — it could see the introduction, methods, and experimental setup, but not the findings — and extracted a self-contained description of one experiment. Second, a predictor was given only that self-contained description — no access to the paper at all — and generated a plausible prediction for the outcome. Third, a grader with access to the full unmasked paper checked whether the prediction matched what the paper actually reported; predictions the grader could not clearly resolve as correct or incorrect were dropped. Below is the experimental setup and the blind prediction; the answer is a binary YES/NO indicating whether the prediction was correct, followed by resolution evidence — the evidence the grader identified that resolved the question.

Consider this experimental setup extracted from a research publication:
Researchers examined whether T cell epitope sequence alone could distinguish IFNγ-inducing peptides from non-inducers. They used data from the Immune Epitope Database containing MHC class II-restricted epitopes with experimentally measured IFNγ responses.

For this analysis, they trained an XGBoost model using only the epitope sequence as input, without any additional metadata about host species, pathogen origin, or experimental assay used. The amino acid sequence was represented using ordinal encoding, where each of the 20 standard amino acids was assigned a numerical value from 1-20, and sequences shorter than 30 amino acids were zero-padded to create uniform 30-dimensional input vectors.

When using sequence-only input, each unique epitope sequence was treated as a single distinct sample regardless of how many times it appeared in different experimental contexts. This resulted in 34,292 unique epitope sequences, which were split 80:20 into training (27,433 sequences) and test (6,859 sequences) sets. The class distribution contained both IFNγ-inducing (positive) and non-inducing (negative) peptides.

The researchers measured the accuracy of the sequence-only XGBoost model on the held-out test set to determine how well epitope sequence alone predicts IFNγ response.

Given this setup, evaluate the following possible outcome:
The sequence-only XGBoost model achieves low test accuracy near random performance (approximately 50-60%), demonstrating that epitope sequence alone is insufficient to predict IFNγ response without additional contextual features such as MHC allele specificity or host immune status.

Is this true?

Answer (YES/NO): NO